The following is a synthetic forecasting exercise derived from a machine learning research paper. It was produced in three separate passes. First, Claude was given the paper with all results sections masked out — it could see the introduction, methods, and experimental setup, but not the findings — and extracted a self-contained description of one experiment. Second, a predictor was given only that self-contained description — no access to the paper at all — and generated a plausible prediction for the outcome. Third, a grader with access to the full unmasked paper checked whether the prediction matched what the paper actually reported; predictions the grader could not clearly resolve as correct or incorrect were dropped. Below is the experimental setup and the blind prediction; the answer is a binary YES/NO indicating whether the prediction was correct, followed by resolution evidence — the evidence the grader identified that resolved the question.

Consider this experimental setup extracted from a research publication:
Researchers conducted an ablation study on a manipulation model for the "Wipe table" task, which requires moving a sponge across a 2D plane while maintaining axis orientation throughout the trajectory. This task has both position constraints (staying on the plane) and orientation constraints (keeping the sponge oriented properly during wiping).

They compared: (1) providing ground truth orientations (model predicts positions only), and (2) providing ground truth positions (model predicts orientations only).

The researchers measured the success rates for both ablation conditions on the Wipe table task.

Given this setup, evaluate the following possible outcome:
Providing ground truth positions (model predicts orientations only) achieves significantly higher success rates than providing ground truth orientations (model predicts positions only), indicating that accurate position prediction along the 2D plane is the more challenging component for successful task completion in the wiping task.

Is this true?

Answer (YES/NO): YES